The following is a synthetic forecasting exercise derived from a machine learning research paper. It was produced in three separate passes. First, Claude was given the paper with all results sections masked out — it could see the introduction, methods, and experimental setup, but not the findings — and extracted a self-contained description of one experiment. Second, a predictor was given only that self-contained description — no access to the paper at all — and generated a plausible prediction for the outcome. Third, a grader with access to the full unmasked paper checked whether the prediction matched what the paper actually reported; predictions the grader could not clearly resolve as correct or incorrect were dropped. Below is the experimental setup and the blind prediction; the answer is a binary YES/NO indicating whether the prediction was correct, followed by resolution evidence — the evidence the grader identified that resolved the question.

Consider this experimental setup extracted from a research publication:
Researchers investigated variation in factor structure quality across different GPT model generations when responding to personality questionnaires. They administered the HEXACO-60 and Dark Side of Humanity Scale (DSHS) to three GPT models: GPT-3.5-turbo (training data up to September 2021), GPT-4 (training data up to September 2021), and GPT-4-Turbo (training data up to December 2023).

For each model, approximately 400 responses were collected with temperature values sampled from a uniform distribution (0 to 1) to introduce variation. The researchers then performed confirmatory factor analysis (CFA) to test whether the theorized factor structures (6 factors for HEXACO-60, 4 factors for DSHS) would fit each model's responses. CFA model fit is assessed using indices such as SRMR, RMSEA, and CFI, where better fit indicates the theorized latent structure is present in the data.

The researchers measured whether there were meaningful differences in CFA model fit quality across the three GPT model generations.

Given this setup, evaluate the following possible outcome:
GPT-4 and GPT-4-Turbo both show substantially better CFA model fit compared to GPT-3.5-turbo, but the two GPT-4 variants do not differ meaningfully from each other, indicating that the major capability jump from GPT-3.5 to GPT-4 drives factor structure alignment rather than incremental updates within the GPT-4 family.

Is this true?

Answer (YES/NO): NO